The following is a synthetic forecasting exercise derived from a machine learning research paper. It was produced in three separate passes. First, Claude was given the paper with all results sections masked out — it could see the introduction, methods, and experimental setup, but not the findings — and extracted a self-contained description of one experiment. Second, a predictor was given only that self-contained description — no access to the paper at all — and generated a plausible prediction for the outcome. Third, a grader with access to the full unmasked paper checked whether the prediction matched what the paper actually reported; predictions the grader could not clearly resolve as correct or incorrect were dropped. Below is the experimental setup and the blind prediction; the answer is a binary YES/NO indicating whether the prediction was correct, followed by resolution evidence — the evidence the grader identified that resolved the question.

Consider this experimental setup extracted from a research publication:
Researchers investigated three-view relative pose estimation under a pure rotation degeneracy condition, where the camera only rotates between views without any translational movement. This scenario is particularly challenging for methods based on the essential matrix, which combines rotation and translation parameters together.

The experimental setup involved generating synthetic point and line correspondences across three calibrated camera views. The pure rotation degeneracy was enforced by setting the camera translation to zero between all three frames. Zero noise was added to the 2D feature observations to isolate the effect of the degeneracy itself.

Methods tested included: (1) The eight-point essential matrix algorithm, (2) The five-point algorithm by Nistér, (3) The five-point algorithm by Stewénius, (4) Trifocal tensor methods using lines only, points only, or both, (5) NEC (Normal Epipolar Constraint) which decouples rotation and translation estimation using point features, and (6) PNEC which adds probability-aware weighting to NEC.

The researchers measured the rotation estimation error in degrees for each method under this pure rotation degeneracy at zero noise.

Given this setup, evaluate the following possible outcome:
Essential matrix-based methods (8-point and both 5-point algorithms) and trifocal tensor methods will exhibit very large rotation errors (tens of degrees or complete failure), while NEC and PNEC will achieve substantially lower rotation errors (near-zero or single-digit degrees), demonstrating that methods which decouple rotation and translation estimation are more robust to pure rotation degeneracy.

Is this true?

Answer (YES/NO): NO